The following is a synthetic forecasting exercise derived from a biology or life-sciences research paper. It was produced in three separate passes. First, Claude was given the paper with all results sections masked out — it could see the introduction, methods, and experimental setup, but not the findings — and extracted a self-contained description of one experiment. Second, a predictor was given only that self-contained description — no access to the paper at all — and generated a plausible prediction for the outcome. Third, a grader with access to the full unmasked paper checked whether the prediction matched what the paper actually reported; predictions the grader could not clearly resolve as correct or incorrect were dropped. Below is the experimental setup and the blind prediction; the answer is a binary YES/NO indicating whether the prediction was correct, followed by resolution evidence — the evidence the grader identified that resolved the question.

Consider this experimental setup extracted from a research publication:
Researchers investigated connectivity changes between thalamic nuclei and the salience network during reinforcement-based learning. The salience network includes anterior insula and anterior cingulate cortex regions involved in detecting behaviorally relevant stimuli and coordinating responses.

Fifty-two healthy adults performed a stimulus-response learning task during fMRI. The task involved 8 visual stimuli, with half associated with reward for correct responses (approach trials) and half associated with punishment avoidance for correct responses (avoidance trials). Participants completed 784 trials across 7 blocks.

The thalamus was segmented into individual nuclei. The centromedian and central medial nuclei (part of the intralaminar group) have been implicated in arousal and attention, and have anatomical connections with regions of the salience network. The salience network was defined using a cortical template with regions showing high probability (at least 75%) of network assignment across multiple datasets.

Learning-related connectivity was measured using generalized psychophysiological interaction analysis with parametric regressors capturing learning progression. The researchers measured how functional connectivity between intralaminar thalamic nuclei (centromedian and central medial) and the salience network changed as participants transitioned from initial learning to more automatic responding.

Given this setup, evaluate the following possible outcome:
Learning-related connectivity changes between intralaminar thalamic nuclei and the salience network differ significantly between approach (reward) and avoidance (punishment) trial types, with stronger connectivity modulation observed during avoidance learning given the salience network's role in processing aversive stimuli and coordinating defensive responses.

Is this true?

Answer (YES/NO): NO